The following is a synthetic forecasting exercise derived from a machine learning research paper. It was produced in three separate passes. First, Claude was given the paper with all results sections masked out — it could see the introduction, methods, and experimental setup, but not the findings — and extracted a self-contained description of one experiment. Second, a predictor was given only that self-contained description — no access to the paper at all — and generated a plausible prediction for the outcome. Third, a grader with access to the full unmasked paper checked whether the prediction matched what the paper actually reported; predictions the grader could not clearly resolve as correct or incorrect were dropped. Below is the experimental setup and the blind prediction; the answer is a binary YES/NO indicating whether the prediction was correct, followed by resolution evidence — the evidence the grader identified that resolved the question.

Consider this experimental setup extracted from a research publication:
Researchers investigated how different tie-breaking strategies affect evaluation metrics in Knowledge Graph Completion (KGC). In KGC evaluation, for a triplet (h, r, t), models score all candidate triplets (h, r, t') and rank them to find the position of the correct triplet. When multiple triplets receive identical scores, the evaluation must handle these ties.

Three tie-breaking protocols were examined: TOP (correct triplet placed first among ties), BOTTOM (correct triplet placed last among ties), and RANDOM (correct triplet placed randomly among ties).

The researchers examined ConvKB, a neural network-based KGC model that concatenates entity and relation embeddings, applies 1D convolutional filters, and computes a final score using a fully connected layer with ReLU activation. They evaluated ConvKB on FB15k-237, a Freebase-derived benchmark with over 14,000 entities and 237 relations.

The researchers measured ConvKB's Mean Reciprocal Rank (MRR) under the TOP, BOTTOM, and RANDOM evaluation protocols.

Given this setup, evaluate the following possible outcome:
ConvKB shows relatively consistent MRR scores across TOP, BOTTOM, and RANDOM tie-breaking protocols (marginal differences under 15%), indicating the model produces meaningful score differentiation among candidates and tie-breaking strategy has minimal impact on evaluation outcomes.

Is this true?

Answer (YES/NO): NO